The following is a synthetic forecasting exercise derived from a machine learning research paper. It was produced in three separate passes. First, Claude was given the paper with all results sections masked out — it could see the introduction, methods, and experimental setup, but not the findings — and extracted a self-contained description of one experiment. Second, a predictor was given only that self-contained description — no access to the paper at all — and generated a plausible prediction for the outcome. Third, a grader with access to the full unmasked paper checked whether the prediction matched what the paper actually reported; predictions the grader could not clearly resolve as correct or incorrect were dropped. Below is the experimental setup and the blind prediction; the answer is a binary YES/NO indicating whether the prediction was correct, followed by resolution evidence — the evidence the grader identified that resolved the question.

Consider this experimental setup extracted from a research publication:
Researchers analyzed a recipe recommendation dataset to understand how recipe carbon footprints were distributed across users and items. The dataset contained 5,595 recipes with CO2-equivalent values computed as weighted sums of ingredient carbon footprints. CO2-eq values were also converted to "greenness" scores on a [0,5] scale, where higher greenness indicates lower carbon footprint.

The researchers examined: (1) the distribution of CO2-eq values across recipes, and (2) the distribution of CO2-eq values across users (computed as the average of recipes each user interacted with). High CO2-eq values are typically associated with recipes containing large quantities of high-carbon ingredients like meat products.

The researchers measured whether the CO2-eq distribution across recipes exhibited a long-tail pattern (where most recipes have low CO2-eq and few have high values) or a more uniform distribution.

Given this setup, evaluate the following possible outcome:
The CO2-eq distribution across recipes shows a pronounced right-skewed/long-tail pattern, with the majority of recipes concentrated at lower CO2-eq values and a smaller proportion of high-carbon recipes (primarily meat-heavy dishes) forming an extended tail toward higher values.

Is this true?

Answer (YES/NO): YES